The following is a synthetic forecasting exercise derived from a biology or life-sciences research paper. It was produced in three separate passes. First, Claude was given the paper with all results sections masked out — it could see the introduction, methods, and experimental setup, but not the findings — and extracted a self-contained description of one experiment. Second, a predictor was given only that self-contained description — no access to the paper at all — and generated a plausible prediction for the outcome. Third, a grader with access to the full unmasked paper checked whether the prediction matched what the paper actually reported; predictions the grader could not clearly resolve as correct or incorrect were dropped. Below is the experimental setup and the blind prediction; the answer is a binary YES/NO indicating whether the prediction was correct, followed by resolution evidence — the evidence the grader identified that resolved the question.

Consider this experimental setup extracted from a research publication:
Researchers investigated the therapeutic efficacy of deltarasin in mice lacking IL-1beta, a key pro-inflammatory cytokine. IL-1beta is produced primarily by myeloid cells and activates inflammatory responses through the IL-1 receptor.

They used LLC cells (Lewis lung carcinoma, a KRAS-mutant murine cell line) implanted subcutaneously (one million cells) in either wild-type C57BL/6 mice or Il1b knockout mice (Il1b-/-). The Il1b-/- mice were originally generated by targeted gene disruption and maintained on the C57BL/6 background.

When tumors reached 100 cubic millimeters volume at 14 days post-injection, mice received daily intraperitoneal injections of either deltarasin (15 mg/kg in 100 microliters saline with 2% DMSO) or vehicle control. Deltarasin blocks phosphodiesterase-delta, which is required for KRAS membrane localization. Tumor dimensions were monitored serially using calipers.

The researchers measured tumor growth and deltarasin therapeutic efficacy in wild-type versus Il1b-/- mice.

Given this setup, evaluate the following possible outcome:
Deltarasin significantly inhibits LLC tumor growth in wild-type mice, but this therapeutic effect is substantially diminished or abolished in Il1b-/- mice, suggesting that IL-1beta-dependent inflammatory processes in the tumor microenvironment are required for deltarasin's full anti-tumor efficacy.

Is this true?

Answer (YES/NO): YES